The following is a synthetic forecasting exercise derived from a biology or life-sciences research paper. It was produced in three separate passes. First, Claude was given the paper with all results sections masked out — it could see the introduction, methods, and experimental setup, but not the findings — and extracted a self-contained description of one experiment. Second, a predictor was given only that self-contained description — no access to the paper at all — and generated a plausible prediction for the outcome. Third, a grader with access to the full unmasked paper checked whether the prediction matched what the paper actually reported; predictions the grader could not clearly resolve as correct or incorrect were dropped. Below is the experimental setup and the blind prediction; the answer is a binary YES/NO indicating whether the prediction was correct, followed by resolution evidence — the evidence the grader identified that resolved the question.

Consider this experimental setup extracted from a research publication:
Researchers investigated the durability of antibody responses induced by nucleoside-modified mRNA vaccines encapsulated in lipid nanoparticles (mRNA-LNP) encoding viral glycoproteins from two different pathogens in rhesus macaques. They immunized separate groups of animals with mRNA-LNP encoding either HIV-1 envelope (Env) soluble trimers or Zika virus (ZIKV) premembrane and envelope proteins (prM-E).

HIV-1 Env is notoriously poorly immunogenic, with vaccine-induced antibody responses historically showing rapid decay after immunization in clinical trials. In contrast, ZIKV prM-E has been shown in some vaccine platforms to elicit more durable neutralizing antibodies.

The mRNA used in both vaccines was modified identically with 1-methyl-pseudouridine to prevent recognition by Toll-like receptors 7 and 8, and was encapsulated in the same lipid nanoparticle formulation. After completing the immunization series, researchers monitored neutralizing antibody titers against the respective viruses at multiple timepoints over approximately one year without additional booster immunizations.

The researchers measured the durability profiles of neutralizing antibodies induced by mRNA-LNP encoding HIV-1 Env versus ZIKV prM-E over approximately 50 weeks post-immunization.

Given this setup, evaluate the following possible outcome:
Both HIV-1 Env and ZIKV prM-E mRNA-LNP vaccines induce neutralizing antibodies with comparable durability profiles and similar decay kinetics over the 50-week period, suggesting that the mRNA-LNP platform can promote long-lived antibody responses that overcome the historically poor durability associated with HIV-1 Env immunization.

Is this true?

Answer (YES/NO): NO